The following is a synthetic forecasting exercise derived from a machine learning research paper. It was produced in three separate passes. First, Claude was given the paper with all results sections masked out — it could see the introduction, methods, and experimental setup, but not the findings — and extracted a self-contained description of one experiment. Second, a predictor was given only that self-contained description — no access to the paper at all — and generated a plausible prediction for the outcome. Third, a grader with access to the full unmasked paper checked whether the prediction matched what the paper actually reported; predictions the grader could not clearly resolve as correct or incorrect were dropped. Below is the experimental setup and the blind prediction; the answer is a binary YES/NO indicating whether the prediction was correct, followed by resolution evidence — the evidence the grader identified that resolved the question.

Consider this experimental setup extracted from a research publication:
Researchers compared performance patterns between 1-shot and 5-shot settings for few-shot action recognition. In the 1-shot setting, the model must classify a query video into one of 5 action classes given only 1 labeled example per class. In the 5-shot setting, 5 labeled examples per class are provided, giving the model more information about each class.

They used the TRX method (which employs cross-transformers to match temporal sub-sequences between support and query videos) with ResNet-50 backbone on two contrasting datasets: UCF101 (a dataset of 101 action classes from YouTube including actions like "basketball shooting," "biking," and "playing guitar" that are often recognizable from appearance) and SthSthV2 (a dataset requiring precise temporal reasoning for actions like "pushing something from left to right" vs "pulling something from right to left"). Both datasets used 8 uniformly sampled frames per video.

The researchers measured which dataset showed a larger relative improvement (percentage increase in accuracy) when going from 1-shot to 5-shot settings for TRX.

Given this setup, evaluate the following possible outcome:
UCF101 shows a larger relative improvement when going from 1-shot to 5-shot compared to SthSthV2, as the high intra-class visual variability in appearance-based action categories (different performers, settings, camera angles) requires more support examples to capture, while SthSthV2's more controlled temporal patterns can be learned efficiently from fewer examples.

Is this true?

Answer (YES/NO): NO